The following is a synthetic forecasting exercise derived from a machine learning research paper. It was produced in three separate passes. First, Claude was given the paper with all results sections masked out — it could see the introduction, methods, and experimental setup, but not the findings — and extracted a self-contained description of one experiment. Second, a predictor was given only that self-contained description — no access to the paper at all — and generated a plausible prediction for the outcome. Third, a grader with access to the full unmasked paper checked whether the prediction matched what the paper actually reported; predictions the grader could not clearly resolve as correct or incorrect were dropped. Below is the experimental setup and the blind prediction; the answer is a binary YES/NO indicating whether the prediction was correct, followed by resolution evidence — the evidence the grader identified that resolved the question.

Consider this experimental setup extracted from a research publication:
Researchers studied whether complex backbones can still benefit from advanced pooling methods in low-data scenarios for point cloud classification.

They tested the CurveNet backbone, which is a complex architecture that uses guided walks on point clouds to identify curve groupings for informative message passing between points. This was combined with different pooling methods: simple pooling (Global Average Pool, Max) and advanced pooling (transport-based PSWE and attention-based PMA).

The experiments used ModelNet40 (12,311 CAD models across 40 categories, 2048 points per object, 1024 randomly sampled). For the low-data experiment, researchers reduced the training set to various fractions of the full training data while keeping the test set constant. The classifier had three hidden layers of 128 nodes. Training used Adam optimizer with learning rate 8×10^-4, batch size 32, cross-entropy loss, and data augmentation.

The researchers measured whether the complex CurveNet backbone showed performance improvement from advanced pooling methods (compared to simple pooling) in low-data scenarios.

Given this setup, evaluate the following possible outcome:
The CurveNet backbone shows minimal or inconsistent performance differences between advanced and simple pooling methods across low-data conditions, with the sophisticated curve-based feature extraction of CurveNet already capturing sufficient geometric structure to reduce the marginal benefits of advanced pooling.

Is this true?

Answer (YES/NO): NO